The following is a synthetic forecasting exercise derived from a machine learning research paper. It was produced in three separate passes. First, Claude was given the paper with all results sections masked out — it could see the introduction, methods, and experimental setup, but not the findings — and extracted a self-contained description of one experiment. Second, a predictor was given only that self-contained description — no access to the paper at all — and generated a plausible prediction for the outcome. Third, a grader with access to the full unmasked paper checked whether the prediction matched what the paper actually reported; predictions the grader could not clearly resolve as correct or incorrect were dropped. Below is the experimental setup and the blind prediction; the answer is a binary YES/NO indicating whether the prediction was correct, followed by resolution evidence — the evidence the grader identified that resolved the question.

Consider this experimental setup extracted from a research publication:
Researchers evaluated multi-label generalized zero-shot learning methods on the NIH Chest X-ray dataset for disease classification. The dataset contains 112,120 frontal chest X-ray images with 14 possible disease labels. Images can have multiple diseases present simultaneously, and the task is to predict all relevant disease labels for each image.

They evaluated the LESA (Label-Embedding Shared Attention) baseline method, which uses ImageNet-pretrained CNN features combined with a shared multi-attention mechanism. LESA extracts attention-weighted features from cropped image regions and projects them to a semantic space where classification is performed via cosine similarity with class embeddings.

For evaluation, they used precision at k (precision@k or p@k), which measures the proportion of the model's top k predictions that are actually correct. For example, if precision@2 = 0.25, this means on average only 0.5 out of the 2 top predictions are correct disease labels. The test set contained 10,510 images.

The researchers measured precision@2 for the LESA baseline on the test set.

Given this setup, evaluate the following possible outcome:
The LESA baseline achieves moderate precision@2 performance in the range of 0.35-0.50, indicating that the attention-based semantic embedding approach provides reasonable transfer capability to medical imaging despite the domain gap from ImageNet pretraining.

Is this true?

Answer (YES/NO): NO